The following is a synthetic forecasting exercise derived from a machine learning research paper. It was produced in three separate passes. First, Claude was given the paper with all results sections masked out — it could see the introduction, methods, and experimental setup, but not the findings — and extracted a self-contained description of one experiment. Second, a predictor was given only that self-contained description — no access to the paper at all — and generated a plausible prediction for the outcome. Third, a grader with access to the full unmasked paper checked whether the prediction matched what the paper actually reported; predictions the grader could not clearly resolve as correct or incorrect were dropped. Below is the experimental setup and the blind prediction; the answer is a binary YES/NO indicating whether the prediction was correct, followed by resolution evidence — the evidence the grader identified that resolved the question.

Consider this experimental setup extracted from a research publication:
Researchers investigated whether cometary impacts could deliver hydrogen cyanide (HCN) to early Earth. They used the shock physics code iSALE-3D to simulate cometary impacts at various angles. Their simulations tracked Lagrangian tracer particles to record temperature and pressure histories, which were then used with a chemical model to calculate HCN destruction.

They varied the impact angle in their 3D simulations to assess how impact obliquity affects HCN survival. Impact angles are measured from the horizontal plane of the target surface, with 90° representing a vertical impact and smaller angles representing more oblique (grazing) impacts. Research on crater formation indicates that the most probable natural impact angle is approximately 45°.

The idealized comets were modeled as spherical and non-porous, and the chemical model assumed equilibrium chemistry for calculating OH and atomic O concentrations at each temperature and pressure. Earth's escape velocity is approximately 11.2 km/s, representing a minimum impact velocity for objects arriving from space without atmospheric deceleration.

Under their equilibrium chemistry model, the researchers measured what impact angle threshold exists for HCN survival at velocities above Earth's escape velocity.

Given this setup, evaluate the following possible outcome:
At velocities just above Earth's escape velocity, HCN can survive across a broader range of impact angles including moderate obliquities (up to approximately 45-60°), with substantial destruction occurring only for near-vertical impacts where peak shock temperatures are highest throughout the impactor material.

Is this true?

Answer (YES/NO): NO